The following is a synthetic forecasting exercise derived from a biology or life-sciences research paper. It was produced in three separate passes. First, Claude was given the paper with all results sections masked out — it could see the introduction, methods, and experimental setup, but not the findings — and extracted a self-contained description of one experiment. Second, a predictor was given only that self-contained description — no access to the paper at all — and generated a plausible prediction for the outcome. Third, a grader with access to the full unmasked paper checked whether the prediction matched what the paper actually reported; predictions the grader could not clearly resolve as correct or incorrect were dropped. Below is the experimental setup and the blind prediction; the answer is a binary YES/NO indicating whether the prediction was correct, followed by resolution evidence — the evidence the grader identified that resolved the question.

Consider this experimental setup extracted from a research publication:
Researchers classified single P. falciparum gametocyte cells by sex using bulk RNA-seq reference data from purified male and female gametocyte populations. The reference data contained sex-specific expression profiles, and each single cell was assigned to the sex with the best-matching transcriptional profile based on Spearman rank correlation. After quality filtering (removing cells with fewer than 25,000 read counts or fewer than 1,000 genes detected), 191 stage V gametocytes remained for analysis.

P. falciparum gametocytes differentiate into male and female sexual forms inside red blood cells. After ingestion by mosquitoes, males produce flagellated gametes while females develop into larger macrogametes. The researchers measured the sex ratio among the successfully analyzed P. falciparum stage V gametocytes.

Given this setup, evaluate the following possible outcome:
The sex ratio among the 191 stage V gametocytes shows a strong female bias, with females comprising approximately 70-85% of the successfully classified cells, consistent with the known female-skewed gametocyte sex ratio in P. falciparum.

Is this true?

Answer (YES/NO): NO